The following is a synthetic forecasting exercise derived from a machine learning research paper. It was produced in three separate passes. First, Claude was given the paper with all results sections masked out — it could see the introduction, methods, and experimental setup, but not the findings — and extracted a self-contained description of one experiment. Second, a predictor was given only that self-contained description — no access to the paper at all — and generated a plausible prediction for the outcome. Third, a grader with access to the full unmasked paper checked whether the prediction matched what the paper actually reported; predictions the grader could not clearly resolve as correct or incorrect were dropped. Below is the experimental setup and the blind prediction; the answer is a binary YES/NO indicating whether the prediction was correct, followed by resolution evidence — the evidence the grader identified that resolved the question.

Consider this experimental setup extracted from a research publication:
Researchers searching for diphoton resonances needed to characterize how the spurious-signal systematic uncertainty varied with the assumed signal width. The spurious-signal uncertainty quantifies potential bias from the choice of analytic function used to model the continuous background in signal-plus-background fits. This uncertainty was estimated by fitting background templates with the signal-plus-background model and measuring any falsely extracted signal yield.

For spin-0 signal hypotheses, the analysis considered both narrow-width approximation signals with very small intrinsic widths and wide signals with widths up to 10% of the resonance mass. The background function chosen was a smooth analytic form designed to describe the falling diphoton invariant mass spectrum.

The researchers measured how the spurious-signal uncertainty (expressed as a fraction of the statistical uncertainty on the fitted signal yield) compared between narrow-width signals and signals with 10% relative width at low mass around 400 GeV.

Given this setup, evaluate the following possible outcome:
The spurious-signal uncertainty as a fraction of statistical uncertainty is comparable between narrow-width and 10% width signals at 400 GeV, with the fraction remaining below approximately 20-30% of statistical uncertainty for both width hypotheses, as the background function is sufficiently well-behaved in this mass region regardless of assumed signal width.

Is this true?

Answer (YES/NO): NO